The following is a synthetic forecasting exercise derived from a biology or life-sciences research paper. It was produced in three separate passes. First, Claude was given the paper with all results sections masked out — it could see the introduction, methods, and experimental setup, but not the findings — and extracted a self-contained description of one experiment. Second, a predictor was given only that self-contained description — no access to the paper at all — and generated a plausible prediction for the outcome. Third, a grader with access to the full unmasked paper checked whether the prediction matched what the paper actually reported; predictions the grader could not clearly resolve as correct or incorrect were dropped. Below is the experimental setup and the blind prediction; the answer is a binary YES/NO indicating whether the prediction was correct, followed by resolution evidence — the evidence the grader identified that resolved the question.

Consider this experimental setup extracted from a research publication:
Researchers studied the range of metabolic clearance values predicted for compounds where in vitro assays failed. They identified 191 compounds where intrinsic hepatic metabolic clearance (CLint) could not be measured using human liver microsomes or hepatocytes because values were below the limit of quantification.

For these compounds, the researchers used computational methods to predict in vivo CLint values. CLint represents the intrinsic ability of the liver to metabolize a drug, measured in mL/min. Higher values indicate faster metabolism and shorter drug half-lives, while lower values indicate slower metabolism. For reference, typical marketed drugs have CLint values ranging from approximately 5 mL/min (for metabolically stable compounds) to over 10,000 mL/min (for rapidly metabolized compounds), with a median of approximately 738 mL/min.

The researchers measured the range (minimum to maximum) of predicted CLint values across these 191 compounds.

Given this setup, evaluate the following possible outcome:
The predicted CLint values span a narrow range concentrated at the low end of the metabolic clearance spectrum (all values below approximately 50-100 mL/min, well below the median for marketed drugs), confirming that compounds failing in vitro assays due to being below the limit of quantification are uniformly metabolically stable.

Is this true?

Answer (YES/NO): NO